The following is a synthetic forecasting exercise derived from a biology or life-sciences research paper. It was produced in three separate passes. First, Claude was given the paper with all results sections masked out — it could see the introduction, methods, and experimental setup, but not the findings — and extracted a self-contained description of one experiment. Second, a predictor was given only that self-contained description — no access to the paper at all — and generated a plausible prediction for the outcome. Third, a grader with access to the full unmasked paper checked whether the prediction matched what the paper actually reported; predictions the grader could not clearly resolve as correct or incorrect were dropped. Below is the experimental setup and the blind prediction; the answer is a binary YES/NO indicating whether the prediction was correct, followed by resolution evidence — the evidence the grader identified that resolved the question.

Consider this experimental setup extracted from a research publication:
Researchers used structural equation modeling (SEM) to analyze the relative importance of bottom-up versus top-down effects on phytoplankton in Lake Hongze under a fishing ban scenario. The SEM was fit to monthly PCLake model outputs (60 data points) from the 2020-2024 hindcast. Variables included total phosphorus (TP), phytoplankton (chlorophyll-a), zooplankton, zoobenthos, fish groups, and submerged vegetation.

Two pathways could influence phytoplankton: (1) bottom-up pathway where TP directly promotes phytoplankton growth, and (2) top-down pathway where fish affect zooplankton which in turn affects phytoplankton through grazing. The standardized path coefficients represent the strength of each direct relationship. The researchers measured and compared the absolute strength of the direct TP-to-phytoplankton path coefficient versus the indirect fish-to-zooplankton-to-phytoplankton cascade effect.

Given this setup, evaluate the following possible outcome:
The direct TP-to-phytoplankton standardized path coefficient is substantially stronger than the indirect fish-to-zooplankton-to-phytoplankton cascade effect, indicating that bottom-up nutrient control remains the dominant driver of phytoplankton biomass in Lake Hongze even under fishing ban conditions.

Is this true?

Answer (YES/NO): NO